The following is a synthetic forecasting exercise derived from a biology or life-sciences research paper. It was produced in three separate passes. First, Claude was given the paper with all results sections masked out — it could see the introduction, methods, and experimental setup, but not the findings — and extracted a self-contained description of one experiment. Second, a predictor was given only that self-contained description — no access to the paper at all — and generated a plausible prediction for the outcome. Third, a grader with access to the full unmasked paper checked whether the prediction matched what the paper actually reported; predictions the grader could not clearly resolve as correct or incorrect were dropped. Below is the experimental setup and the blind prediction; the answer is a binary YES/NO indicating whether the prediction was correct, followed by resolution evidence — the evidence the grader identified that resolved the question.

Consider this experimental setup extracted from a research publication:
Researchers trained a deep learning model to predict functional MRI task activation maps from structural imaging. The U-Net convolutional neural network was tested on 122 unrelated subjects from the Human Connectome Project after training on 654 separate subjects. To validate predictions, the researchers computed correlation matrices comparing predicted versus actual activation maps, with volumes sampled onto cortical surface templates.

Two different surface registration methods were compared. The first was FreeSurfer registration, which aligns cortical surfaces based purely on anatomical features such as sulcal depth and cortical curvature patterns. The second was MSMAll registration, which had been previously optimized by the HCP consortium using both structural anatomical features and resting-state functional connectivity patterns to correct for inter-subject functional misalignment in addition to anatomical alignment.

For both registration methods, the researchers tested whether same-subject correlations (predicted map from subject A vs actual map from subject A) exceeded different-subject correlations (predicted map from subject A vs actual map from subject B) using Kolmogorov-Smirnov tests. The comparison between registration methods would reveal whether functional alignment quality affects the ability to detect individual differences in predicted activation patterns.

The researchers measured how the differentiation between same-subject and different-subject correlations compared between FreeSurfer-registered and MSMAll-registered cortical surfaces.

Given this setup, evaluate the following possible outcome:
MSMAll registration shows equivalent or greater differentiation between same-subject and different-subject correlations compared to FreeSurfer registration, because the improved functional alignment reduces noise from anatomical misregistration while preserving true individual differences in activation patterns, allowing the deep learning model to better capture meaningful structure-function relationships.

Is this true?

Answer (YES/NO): NO